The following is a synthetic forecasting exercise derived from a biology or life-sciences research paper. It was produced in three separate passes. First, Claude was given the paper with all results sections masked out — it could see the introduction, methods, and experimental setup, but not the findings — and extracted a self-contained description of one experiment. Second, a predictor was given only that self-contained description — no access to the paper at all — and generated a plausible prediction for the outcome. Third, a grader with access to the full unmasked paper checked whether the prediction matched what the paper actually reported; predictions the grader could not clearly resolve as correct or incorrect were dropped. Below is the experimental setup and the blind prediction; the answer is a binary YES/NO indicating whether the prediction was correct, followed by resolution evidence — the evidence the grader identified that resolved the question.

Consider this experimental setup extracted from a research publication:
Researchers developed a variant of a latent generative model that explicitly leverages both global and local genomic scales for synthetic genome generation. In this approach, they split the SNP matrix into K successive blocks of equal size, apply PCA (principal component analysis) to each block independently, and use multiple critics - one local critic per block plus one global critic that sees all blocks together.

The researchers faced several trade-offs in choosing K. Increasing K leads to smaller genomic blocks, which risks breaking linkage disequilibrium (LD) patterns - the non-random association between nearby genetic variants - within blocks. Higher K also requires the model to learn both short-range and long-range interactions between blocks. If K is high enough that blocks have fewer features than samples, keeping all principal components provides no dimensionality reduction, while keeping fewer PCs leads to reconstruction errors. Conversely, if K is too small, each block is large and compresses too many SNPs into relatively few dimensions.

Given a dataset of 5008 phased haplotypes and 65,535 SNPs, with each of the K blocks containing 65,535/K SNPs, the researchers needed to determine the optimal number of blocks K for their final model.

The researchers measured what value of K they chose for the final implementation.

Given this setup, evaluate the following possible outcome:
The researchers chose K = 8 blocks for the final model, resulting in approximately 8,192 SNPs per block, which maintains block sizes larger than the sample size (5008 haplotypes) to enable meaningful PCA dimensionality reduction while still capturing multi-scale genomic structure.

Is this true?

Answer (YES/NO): NO